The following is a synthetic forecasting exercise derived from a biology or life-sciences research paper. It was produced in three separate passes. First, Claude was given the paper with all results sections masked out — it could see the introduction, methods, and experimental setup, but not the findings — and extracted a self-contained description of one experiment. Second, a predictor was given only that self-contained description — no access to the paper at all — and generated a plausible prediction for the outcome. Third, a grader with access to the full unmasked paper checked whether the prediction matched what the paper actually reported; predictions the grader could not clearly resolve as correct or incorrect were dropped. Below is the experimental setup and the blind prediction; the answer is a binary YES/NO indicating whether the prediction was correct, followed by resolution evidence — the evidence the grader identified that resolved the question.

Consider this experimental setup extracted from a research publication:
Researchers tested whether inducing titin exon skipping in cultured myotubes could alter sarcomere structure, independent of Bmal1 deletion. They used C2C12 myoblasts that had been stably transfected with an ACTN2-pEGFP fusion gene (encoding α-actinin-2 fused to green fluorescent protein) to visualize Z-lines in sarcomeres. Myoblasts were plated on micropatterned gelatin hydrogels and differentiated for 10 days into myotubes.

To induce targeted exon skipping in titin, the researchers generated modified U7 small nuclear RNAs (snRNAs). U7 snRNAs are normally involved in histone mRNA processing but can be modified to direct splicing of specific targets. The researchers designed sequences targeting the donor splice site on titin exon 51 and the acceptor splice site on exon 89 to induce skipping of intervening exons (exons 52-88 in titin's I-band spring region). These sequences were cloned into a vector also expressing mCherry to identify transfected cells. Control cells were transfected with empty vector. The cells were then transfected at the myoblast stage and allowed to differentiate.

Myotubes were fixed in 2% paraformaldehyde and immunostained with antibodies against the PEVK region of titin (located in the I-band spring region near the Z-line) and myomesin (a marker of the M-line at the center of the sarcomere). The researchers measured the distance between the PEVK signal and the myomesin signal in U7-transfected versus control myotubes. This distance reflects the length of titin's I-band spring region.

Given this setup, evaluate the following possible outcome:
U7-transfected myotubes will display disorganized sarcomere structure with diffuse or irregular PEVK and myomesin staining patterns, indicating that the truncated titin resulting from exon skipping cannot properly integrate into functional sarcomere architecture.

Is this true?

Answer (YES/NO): NO